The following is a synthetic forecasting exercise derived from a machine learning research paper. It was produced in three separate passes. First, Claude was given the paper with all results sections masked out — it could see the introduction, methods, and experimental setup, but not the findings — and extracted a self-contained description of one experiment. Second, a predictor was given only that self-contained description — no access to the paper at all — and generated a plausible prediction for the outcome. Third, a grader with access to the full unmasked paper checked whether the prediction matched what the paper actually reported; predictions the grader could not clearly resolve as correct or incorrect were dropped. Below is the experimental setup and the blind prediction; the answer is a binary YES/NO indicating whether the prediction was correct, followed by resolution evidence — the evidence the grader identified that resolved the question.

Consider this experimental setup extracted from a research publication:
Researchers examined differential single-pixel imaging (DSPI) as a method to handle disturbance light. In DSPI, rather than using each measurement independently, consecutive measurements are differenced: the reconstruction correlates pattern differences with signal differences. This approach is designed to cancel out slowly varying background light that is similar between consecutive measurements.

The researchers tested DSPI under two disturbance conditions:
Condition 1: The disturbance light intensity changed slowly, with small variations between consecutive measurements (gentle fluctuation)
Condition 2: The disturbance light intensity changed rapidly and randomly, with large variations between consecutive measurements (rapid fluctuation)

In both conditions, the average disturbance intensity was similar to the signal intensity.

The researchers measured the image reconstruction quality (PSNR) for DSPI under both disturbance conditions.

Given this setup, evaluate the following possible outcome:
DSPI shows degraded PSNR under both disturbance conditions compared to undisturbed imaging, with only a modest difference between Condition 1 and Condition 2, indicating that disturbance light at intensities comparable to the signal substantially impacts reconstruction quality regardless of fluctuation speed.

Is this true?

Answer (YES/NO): NO